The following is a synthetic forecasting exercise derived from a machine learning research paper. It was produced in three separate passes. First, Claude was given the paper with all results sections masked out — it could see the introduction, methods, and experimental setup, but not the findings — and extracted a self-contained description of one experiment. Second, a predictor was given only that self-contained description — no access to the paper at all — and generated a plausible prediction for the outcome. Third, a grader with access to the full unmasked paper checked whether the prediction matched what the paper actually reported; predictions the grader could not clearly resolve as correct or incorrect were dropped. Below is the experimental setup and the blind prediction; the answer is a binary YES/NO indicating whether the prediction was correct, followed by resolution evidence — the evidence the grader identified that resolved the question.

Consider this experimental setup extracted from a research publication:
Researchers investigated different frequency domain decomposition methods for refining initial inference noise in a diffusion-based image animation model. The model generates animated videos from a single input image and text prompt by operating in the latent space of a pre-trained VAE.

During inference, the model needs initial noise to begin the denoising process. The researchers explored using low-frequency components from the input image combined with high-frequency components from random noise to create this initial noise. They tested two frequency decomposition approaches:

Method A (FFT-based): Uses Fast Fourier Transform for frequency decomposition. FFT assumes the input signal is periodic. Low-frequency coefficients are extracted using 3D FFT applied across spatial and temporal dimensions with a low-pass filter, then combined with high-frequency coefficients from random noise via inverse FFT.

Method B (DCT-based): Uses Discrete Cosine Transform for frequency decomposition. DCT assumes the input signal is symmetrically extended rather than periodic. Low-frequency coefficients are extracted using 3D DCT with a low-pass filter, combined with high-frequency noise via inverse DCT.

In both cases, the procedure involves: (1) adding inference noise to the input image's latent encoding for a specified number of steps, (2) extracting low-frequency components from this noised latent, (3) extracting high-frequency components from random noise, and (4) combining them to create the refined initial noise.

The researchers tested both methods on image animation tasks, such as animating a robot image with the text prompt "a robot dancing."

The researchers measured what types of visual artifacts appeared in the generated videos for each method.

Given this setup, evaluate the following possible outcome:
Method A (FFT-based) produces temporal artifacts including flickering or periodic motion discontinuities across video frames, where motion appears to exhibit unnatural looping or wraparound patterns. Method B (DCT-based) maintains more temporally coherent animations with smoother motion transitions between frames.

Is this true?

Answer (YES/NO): NO